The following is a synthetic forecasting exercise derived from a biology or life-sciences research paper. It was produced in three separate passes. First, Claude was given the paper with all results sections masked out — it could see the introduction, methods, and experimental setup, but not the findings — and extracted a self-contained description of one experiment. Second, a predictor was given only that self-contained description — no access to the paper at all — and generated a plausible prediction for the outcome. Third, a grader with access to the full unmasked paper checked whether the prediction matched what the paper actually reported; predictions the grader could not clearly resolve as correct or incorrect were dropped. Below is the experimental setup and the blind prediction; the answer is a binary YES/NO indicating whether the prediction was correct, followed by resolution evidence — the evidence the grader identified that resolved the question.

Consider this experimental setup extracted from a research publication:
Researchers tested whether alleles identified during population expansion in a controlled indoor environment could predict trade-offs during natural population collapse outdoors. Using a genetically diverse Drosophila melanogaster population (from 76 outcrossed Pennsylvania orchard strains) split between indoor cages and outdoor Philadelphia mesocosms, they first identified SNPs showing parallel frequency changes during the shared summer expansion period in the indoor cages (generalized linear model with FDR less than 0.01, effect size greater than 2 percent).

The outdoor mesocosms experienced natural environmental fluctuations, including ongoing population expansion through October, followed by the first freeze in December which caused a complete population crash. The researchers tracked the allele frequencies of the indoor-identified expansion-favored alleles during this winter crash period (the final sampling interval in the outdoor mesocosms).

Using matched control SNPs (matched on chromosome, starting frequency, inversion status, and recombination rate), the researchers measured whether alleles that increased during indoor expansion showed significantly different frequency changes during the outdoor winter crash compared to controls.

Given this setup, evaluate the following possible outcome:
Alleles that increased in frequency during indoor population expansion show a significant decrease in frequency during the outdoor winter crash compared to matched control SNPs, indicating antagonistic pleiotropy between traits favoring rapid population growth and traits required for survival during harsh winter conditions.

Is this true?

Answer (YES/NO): YES